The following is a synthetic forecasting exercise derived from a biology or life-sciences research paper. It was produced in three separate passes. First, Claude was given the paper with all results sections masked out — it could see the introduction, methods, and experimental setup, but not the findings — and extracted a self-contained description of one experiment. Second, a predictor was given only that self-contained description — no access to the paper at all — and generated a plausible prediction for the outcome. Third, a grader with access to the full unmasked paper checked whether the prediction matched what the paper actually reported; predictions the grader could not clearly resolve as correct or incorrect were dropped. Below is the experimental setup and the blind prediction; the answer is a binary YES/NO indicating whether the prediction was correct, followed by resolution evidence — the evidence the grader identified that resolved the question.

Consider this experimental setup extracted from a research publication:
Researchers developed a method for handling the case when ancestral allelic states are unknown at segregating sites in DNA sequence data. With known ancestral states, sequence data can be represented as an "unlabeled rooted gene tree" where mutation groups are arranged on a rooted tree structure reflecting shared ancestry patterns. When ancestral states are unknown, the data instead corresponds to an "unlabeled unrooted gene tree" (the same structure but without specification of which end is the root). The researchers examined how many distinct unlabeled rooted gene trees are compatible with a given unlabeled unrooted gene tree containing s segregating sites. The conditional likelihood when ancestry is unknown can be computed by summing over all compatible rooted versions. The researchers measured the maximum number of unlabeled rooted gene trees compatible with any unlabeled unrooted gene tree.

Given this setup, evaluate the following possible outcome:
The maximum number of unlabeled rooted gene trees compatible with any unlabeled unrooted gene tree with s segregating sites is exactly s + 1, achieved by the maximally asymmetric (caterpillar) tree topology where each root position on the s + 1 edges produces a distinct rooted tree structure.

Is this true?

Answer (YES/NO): YES